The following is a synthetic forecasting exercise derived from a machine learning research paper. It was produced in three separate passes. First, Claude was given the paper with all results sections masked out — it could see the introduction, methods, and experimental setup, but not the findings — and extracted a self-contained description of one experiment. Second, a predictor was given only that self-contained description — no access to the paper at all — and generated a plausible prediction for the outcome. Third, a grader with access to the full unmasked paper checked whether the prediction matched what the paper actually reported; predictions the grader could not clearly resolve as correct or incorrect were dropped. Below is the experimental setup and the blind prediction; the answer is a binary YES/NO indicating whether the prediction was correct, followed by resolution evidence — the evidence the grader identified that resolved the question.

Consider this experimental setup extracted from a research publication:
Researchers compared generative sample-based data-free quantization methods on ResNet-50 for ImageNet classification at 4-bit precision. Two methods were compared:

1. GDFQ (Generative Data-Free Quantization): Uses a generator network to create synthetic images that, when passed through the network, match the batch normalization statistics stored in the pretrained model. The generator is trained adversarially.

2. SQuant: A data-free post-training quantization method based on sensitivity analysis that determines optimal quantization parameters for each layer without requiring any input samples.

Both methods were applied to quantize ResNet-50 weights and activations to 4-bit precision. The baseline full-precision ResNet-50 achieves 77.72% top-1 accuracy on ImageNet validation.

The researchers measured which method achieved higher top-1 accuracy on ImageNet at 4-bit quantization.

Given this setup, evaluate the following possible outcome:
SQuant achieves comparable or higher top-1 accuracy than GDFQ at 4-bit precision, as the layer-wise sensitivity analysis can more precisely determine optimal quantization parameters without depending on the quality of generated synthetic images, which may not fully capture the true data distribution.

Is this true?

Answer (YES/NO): YES